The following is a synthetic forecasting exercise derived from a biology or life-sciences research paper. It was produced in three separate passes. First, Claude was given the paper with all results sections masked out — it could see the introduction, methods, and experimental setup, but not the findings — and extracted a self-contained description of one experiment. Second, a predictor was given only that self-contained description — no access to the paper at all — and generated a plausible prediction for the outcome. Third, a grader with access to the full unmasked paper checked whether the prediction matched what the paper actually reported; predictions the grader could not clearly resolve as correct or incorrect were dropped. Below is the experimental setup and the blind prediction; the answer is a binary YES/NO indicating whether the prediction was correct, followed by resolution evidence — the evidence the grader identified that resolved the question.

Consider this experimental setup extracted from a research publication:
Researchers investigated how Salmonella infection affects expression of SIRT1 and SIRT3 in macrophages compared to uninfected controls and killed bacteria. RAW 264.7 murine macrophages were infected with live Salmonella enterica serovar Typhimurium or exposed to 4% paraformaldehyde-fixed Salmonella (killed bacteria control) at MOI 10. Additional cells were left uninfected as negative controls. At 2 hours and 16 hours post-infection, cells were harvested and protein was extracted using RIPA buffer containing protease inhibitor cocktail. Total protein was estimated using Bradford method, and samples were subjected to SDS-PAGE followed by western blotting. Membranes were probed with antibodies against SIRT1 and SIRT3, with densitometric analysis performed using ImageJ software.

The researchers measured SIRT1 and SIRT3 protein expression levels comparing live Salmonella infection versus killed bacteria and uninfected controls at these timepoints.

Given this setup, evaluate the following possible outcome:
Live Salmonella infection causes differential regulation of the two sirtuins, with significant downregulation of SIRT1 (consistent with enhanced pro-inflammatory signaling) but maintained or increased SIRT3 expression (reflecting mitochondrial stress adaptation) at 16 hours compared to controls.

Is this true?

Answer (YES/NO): NO